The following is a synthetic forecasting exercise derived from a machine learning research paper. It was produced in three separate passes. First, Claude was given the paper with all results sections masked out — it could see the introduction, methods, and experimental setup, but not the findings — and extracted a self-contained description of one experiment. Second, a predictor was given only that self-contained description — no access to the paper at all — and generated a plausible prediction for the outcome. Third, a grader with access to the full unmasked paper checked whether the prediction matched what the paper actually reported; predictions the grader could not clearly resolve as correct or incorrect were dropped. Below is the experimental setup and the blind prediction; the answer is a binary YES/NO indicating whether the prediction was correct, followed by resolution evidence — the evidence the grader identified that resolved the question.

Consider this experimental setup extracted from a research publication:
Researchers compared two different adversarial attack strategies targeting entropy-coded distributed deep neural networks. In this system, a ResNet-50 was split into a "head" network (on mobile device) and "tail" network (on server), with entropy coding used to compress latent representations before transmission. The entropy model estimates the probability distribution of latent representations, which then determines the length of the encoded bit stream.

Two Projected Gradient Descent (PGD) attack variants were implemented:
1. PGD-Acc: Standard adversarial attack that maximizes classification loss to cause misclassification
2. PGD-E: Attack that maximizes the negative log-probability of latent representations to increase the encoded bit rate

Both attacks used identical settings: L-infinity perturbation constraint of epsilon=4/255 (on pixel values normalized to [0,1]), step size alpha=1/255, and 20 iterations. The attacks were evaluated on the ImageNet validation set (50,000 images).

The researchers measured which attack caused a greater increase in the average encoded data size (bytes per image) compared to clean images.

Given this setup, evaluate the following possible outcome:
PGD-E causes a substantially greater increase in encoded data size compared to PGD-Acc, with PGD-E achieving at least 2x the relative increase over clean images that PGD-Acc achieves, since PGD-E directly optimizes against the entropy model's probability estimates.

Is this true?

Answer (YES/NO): YES